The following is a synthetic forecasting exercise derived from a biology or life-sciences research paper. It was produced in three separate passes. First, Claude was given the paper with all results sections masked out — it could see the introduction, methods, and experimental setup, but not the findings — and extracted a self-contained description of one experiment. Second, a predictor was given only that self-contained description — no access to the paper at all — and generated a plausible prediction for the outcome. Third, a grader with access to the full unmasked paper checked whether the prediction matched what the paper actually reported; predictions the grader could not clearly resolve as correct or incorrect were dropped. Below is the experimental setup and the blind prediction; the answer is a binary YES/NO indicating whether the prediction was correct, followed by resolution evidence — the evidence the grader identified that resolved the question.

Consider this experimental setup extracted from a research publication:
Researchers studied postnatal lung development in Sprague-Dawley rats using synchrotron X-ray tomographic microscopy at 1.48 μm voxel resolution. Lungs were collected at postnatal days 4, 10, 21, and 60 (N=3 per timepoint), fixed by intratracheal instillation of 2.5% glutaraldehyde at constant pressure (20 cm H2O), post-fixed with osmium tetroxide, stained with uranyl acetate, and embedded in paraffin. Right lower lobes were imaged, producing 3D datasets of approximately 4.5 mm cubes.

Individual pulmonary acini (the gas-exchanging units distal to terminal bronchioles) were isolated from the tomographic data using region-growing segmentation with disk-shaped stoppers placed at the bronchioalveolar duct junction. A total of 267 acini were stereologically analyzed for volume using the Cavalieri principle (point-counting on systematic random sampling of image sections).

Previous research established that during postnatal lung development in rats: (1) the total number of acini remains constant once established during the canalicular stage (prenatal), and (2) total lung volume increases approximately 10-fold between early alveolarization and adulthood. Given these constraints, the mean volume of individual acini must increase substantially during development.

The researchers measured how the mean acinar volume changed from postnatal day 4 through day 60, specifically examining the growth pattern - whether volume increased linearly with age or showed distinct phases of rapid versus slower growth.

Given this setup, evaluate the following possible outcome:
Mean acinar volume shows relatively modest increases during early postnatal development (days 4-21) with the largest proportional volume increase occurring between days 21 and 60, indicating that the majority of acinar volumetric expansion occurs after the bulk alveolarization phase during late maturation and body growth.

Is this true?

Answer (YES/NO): YES